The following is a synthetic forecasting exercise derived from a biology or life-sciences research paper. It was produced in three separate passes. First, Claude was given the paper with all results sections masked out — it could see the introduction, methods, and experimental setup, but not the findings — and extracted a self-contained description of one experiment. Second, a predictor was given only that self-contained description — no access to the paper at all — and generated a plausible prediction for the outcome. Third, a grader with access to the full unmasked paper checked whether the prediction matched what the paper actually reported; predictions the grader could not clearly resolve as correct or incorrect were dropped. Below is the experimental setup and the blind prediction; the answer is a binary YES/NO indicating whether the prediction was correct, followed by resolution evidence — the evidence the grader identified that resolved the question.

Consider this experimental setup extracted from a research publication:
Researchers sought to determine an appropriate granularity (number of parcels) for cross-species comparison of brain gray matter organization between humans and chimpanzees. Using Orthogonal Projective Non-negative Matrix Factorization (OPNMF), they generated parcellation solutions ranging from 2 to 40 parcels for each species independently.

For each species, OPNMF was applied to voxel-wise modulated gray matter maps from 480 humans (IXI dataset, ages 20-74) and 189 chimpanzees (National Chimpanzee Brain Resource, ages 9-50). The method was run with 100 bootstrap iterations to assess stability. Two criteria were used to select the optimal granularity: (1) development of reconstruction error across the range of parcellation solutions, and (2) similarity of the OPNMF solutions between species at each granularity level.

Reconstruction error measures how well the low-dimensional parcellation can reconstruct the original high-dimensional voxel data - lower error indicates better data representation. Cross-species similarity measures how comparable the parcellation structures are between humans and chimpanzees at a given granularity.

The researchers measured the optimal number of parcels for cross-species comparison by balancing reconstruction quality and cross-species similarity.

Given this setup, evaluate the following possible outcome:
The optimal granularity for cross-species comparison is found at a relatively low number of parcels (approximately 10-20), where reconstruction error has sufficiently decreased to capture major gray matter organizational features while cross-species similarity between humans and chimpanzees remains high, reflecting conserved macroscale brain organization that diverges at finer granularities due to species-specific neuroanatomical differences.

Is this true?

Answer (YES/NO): YES